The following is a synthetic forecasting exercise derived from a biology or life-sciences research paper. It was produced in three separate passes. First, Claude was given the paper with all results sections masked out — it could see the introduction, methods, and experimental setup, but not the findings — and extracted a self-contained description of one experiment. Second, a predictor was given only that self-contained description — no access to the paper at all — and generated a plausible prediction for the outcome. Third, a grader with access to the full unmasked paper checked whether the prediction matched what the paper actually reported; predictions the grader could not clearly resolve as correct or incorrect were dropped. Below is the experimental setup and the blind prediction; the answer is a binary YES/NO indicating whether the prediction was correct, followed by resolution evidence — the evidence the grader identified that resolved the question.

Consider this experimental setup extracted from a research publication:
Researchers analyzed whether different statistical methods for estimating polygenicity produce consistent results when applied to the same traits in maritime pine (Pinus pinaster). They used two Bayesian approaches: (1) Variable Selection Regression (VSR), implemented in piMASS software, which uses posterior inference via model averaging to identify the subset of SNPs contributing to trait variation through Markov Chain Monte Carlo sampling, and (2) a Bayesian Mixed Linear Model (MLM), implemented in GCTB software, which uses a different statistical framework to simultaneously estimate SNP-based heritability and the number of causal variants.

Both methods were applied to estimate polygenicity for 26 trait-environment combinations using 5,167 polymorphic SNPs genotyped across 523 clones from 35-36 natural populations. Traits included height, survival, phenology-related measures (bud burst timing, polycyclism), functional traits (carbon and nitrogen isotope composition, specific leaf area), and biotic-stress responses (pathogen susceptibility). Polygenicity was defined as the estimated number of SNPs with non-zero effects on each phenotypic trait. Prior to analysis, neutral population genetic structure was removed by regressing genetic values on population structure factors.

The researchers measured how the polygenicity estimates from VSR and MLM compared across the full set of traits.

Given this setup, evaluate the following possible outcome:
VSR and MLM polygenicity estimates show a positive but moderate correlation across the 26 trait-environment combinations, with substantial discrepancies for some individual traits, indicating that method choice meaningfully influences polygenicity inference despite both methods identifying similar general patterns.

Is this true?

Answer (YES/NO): NO